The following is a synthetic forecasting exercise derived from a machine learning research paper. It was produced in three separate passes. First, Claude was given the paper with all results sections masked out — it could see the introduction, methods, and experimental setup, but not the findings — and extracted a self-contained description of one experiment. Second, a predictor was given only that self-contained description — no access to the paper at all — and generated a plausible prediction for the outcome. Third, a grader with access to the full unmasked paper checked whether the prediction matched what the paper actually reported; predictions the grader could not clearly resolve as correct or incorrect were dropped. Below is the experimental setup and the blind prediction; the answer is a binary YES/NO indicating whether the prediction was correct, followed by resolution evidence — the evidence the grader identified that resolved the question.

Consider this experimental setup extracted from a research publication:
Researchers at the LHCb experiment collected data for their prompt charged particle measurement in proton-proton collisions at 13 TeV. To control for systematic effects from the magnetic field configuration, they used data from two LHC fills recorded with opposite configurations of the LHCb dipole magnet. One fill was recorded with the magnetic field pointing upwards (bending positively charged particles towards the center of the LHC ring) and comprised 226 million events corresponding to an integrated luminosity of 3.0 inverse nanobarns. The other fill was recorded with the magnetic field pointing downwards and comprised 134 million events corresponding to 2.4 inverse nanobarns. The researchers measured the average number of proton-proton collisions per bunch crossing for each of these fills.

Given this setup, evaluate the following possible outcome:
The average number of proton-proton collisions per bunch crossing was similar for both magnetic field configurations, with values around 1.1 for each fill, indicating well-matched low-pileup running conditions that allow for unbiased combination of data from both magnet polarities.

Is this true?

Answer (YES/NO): NO